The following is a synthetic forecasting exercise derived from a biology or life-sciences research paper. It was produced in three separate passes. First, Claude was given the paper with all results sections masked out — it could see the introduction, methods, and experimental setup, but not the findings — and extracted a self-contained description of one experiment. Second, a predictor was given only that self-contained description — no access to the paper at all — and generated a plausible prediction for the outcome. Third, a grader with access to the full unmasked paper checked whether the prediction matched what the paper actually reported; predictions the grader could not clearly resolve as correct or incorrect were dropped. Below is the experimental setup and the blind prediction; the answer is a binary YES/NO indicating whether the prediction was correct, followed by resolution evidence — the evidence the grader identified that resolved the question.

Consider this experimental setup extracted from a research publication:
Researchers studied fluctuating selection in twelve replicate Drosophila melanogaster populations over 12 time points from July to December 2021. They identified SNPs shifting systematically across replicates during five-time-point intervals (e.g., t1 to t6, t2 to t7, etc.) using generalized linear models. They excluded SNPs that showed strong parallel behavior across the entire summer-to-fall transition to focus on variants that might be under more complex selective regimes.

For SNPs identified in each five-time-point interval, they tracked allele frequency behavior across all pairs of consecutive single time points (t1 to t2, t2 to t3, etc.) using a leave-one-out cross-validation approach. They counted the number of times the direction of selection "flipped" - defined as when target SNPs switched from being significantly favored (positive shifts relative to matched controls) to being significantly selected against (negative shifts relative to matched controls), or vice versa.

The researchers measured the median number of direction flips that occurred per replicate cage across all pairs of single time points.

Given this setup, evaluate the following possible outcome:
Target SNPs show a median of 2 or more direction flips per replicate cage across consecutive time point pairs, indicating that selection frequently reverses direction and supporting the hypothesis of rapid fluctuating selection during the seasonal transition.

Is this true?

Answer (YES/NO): YES